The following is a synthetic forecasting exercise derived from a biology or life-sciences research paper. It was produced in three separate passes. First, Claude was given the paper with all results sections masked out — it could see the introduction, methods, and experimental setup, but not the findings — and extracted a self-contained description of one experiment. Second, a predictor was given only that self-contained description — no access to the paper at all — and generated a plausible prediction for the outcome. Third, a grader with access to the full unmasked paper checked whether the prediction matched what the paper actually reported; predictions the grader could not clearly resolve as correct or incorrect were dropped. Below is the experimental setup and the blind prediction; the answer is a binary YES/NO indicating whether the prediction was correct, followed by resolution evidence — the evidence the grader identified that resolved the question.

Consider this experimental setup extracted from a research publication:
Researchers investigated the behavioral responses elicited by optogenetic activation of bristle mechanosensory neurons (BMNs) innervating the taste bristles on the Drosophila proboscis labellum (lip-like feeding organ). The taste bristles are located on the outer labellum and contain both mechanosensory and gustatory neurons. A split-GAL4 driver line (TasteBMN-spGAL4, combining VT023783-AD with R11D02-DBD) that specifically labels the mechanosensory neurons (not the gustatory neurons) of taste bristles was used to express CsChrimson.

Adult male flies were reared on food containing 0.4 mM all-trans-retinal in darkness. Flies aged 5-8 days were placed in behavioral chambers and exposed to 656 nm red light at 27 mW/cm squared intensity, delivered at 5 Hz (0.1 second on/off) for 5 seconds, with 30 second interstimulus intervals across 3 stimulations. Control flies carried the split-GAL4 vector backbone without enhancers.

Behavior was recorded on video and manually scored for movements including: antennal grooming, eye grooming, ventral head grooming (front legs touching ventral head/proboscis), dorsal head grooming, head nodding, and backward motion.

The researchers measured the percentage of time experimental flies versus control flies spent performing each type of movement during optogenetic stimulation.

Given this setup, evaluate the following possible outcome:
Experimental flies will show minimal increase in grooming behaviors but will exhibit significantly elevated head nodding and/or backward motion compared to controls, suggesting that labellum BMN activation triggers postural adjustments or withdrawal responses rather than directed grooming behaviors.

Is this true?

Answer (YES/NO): NO